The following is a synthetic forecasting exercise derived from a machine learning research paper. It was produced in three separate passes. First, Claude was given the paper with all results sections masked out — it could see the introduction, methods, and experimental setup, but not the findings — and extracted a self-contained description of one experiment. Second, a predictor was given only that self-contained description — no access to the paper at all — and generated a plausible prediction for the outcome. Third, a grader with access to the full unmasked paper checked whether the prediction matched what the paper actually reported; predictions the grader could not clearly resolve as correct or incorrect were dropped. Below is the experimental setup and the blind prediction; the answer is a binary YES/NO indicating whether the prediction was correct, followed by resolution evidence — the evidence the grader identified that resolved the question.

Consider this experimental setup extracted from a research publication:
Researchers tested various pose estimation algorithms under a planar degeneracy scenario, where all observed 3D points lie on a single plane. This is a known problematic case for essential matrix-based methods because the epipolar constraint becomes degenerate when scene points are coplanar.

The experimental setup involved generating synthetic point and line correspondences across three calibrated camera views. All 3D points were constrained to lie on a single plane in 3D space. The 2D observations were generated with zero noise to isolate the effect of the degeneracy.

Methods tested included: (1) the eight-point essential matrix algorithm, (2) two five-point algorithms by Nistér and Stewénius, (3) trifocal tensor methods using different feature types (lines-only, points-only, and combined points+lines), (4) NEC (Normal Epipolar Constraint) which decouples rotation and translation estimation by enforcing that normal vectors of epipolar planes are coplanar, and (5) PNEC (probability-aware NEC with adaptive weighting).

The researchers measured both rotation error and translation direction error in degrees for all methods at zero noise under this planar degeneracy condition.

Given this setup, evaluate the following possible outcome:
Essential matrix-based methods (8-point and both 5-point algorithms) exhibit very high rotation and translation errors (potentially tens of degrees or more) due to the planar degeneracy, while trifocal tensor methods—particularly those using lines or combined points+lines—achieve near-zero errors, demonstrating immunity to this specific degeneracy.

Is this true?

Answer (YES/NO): NO